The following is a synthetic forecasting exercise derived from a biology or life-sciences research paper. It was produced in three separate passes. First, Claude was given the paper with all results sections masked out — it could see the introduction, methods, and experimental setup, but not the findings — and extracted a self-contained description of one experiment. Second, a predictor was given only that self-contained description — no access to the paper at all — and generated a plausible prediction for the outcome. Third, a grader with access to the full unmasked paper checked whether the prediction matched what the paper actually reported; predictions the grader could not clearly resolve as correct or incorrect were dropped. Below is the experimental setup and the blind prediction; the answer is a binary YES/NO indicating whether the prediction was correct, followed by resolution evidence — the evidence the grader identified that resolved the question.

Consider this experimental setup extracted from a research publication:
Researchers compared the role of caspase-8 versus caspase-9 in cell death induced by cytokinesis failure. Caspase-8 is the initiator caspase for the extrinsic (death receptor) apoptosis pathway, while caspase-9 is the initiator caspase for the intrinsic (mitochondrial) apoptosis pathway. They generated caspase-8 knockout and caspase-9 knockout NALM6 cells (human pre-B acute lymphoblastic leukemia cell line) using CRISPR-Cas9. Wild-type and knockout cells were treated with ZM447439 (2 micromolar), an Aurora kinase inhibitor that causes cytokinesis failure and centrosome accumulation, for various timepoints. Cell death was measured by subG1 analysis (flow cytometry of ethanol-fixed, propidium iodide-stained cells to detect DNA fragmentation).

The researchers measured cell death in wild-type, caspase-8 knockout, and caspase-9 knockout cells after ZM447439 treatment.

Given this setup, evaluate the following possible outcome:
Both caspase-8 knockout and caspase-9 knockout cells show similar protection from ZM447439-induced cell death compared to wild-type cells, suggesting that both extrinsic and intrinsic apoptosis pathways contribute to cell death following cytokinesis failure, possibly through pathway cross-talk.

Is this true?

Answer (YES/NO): NO